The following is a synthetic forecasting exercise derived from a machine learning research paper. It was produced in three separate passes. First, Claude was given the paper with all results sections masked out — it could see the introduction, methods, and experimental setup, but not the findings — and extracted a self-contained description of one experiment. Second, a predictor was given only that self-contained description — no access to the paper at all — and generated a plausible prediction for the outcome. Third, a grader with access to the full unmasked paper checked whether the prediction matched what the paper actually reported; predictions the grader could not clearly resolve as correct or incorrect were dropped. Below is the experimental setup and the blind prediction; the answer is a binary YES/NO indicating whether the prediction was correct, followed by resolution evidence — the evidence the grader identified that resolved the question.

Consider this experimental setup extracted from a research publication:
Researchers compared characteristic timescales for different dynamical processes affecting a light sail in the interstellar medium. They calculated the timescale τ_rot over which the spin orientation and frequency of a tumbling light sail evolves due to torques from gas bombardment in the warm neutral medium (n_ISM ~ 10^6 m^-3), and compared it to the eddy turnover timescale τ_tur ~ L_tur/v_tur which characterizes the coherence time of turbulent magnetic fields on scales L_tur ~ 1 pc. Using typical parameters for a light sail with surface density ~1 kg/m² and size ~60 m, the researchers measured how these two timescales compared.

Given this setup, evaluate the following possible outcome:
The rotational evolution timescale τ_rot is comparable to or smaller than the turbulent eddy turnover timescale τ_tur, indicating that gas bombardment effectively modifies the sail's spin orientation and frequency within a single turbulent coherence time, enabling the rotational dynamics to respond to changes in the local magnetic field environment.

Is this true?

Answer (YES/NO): NO